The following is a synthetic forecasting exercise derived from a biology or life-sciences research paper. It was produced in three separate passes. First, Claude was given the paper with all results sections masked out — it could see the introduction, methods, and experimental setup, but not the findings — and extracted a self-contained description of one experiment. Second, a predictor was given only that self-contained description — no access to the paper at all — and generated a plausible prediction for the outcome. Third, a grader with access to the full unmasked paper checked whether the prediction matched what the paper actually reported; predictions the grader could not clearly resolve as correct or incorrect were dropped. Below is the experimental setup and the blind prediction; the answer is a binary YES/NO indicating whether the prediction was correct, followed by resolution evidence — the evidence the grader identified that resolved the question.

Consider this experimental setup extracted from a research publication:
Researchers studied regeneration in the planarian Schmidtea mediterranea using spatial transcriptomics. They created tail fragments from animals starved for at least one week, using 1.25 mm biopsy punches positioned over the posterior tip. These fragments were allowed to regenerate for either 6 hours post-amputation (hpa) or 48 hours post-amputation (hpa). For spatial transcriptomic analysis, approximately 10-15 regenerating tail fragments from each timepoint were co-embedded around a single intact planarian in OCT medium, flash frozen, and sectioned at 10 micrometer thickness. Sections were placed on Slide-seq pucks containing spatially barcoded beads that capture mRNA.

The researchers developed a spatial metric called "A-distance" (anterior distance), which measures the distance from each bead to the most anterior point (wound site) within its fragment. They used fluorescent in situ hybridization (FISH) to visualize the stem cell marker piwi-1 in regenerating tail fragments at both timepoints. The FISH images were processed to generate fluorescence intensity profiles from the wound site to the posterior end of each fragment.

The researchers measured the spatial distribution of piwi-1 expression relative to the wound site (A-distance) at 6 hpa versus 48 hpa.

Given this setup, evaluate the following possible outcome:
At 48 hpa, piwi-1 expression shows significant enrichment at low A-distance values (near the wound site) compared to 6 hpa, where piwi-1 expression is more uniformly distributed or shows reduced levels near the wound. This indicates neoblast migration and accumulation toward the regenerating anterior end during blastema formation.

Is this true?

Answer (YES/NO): YES